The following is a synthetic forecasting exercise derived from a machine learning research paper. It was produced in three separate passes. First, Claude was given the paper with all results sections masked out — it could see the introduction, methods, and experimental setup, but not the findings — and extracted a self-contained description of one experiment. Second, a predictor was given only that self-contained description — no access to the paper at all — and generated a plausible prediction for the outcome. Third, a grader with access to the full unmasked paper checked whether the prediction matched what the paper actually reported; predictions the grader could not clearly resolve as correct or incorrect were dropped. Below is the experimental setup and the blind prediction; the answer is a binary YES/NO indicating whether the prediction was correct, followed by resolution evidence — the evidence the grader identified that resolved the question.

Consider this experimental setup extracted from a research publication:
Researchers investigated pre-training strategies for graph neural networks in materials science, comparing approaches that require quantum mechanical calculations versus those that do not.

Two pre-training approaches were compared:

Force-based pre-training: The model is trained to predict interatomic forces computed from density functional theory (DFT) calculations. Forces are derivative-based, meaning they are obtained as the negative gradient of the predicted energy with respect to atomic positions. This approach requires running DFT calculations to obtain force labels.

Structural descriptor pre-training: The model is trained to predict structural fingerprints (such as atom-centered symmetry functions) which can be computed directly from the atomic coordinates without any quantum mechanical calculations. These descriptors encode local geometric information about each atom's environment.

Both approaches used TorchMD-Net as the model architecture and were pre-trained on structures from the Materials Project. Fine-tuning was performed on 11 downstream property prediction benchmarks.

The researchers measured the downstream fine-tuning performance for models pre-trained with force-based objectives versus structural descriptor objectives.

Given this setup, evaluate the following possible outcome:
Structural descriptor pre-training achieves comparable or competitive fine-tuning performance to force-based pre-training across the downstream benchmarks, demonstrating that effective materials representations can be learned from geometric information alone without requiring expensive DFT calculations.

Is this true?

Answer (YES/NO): YES